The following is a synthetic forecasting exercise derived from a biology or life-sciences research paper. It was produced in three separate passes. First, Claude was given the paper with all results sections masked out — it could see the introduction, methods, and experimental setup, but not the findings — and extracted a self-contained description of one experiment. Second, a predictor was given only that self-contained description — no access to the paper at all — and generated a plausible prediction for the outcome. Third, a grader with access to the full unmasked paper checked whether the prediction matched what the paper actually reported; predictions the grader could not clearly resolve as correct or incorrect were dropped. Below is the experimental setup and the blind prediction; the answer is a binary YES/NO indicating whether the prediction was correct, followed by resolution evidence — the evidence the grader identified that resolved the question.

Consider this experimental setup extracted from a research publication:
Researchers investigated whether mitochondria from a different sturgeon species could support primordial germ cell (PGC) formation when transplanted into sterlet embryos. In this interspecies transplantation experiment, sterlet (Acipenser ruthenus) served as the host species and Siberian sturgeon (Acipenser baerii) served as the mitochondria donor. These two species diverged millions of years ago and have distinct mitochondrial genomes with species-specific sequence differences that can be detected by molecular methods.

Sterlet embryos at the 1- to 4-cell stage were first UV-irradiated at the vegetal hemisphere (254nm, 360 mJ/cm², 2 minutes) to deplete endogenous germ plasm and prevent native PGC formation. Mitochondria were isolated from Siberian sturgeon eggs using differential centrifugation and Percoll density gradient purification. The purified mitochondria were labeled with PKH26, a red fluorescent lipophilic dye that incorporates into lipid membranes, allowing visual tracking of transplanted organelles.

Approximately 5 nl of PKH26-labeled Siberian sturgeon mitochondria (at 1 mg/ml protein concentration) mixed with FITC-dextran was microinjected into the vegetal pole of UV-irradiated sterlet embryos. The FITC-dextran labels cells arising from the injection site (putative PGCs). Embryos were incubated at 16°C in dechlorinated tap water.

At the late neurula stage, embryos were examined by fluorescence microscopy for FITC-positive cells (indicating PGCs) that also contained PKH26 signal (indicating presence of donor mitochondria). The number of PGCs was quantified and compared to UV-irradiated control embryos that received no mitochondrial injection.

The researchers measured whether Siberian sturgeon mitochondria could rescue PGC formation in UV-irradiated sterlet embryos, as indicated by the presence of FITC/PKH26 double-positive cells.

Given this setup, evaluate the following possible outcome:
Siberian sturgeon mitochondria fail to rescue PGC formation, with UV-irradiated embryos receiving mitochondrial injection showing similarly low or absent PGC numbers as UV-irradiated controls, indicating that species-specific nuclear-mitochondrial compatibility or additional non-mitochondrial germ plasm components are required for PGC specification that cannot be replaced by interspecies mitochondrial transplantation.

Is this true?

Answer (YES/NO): NO